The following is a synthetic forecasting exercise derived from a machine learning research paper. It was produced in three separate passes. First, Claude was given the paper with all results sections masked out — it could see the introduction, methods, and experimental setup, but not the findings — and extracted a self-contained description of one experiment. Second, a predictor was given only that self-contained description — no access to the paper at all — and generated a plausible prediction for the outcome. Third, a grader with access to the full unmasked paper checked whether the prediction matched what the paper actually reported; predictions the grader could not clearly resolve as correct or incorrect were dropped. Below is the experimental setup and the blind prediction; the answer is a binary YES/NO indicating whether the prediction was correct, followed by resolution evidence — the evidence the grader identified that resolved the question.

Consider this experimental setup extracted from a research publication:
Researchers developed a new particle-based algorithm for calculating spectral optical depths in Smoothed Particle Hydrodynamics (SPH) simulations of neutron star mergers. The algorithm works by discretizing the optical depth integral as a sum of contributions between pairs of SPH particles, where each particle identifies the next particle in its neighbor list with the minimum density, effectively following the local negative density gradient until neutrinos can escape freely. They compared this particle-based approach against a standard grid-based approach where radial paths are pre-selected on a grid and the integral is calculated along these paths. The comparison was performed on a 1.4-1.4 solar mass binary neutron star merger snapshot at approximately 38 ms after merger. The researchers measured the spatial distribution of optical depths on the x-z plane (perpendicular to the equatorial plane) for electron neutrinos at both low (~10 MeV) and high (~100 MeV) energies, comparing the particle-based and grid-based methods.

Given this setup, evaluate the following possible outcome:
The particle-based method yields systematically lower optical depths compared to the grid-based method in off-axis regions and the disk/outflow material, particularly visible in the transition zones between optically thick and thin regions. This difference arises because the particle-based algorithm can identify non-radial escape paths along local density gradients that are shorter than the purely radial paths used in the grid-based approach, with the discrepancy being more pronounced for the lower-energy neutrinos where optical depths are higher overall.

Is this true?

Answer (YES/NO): NO